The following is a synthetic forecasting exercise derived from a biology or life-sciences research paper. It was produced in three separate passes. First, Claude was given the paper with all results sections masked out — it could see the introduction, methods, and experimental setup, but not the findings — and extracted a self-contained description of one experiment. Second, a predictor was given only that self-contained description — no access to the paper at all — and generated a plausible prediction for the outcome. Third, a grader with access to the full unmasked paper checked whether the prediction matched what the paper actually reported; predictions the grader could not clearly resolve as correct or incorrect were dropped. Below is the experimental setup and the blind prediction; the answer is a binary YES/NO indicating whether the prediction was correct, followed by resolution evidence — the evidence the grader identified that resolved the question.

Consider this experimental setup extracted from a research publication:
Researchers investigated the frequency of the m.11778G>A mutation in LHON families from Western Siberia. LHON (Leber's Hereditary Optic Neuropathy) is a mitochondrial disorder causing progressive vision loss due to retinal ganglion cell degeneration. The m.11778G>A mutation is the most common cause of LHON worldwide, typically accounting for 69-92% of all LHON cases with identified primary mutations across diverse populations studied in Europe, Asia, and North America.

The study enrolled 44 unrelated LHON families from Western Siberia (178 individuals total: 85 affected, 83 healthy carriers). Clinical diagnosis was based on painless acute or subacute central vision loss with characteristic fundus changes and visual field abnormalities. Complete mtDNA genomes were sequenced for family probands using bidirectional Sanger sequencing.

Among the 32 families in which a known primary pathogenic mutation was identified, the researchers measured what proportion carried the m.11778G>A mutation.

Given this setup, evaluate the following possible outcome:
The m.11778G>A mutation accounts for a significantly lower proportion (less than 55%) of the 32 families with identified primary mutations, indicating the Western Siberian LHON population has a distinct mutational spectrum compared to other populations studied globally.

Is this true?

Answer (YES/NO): YES